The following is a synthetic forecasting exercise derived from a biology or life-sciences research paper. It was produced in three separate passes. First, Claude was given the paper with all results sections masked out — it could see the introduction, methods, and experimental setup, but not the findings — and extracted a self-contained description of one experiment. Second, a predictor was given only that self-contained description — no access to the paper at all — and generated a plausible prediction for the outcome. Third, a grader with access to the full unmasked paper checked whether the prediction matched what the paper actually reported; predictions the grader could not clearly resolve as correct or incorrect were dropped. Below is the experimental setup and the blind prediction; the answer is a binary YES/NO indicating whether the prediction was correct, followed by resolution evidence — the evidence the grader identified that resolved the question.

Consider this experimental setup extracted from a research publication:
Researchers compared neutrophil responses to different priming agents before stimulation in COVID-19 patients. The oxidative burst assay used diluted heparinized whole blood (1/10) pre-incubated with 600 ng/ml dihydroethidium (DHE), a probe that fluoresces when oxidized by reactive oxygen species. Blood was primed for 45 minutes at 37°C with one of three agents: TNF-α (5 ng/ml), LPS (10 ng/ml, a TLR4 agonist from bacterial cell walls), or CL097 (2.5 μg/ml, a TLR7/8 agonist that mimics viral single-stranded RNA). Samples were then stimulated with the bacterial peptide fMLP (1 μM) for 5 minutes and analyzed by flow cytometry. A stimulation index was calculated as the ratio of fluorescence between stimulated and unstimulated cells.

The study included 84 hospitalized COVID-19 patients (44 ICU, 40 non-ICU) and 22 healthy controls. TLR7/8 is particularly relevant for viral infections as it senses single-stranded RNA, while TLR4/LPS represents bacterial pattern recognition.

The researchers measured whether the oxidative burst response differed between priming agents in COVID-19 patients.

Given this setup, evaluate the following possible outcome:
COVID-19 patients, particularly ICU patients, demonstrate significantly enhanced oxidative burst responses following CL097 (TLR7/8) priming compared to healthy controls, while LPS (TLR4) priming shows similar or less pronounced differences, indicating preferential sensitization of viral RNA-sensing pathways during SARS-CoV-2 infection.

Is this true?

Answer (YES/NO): NO